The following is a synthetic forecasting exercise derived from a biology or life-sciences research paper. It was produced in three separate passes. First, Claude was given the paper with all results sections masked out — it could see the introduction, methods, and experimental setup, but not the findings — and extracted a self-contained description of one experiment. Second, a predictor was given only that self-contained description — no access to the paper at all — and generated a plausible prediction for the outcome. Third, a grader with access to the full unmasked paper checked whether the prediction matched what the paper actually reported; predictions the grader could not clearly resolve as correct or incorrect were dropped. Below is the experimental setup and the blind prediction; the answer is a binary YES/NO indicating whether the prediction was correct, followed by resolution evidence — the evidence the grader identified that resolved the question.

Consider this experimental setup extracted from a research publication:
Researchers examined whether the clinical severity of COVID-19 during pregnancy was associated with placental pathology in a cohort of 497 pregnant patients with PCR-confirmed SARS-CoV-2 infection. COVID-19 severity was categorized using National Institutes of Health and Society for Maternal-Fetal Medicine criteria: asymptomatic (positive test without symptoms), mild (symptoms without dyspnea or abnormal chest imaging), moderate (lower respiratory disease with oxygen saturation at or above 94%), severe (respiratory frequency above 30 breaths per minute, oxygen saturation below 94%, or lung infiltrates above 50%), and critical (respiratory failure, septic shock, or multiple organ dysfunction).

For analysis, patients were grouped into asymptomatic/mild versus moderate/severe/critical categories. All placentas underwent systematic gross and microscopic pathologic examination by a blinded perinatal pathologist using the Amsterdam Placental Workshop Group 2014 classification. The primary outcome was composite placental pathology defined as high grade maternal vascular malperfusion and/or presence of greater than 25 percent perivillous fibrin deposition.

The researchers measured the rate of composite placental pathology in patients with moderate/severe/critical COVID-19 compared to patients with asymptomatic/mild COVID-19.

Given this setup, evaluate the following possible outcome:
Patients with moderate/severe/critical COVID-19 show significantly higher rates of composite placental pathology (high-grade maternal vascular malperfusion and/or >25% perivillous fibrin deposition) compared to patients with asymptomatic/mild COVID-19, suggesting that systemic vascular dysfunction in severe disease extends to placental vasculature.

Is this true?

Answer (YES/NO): YES